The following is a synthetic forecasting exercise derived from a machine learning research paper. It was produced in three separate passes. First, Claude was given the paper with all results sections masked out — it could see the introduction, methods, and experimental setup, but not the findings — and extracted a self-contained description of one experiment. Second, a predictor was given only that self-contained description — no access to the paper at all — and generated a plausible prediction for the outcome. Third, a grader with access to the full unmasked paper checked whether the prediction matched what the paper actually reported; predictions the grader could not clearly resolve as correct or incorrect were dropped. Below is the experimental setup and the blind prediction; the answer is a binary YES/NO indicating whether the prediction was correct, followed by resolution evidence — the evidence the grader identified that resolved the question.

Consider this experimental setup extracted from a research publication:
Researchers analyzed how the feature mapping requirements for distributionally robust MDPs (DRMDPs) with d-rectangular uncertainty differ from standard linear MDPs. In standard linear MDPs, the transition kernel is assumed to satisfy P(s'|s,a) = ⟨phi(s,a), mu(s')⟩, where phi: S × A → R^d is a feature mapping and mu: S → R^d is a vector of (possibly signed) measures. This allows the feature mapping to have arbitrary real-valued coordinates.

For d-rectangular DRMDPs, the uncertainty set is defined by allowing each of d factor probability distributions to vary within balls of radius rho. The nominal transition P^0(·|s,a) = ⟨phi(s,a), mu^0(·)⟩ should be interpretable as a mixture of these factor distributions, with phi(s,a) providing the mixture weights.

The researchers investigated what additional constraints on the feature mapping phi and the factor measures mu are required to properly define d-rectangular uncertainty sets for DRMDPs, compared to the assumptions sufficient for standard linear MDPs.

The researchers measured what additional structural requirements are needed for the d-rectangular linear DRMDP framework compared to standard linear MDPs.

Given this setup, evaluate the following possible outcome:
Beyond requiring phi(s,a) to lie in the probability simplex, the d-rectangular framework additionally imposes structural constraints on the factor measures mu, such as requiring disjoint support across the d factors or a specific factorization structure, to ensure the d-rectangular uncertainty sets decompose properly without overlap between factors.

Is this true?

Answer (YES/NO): NO